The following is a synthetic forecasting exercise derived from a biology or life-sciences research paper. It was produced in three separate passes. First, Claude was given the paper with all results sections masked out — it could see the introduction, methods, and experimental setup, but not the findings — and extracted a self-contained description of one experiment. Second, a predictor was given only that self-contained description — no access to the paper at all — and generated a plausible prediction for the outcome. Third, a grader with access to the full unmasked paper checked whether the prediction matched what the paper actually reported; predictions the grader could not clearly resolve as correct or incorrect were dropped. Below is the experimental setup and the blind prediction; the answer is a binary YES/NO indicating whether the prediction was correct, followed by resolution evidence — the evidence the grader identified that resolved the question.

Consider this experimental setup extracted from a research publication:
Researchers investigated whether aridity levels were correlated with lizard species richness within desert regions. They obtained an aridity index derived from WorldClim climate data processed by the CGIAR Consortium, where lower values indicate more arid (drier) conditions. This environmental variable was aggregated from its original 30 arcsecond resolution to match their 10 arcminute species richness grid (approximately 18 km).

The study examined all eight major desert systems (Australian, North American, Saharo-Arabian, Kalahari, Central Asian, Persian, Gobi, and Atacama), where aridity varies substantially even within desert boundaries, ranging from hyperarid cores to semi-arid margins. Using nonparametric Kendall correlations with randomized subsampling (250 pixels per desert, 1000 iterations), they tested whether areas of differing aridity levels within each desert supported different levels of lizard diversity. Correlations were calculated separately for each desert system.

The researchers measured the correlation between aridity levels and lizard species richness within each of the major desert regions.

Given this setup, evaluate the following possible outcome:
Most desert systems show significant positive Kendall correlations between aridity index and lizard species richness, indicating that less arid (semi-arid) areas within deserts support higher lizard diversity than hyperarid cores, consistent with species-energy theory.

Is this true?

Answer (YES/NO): NO